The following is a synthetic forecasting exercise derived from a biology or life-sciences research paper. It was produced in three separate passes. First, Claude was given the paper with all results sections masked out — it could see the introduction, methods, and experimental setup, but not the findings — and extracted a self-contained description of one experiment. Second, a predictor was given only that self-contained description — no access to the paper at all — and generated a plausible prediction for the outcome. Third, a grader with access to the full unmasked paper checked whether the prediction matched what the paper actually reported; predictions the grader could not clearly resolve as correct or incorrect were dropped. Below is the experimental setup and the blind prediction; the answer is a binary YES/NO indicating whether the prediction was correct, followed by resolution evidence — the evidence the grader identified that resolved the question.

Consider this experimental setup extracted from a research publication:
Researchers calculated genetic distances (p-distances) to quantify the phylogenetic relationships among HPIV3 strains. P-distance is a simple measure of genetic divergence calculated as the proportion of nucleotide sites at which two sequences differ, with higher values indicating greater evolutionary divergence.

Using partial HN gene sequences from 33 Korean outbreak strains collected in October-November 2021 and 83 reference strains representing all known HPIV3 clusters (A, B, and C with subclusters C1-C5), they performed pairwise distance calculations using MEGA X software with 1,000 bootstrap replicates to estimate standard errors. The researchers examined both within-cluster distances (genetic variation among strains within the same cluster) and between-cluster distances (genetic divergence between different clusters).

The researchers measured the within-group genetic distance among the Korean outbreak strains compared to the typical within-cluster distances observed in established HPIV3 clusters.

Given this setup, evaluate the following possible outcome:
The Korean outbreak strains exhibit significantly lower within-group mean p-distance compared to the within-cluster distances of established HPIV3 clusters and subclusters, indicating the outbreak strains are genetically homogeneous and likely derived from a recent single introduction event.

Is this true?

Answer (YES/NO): YES